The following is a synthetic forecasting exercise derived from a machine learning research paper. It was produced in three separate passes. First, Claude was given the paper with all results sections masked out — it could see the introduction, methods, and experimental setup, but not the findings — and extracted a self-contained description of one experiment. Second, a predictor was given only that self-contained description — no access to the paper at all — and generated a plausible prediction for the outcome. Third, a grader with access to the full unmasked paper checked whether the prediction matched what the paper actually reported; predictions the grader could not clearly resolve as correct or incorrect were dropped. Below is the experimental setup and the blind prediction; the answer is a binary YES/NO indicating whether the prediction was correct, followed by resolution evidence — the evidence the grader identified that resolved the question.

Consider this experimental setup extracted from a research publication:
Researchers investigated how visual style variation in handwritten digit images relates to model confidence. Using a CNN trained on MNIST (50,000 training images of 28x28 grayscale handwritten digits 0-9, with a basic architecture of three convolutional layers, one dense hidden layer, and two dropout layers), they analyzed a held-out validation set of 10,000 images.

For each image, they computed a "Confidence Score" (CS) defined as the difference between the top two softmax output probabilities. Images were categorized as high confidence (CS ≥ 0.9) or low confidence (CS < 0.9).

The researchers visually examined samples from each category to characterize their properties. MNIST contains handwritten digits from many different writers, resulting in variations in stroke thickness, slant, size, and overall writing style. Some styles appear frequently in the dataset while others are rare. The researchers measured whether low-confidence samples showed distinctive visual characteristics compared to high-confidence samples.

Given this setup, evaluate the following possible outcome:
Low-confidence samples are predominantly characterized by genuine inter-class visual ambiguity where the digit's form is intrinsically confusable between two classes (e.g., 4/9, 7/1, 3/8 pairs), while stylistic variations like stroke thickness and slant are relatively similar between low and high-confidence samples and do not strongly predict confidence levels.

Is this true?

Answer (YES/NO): NO